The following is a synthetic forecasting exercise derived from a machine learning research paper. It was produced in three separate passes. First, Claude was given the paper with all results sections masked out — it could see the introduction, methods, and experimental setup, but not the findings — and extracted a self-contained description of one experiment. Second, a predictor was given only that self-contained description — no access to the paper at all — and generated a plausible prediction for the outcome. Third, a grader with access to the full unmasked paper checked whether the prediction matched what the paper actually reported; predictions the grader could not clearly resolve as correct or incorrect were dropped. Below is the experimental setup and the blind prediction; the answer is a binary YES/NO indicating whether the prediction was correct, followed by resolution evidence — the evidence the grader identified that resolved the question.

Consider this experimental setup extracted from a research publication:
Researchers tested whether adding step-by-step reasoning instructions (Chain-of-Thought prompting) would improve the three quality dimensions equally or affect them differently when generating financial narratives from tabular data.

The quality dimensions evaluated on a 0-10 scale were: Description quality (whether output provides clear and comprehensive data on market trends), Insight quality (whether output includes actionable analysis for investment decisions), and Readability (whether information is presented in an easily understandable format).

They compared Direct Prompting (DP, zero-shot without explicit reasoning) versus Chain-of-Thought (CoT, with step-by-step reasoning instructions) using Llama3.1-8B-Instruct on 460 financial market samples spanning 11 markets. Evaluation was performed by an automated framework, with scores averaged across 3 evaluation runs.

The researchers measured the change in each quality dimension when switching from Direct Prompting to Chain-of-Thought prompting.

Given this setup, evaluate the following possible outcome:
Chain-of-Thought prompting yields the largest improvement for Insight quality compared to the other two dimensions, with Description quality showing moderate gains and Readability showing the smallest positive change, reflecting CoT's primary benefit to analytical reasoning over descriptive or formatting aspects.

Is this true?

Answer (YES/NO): NO